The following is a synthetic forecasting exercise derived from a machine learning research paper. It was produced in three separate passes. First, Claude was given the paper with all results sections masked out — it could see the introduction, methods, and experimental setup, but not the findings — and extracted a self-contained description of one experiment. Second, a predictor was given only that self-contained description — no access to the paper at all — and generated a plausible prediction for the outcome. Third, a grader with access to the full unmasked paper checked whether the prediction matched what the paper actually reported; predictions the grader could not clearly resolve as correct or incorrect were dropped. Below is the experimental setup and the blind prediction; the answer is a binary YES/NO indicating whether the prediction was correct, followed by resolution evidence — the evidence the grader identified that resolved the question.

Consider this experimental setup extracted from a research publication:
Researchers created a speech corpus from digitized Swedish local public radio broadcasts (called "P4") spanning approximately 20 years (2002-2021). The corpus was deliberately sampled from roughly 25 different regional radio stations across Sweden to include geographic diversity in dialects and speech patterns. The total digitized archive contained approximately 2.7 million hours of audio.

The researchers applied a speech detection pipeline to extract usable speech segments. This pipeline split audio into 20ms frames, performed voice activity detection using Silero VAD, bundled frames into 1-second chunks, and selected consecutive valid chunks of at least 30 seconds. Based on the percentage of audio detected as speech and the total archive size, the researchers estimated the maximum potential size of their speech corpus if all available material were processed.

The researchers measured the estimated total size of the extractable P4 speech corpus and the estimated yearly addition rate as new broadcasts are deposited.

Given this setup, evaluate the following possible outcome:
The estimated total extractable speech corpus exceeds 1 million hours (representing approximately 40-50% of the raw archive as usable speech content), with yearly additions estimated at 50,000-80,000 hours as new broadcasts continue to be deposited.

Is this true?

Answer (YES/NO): NO